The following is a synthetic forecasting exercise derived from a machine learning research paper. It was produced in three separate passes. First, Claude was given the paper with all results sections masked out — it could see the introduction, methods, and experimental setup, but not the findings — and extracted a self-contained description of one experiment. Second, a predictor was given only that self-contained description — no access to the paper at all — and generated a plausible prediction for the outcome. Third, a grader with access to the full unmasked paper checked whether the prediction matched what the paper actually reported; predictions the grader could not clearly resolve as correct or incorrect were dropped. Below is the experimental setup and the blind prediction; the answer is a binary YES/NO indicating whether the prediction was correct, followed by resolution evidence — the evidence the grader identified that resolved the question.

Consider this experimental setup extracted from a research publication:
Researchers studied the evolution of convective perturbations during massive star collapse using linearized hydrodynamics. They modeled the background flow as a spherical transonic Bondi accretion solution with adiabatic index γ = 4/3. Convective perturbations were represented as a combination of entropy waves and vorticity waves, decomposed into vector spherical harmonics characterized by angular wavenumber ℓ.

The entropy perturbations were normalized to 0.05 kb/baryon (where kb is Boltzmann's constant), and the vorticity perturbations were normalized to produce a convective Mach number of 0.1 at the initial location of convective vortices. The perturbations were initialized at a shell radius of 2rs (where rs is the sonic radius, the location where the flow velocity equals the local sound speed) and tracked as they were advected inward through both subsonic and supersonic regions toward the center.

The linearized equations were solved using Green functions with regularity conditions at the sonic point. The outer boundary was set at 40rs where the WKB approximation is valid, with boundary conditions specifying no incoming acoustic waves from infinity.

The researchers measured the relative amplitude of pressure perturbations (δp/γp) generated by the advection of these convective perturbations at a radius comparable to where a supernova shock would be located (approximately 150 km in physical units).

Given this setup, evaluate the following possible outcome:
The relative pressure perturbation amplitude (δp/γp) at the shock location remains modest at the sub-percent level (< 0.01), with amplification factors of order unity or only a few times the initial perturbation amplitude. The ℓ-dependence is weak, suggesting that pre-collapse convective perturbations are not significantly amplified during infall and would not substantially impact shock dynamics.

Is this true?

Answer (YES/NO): NO